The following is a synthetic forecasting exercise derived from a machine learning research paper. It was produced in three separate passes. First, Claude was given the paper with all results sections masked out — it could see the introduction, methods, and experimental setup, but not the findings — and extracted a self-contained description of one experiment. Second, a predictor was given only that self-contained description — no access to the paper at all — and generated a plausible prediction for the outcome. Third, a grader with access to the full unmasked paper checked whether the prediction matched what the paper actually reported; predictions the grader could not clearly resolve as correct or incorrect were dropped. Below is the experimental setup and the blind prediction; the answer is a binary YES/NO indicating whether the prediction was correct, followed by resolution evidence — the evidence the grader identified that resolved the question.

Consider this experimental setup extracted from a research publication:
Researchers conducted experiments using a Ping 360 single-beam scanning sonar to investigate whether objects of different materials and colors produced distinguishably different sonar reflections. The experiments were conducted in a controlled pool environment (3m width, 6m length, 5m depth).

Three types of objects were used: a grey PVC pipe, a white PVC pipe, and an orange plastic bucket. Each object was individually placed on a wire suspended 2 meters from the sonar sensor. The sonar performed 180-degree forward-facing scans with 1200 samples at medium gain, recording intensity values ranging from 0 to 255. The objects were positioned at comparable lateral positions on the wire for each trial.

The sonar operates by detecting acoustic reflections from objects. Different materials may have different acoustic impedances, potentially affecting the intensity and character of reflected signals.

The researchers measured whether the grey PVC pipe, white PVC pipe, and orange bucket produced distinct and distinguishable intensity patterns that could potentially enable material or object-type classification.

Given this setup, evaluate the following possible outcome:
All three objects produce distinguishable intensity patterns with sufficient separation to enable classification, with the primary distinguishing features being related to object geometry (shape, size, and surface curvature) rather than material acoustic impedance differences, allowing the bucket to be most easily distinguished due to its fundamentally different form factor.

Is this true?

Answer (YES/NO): NO